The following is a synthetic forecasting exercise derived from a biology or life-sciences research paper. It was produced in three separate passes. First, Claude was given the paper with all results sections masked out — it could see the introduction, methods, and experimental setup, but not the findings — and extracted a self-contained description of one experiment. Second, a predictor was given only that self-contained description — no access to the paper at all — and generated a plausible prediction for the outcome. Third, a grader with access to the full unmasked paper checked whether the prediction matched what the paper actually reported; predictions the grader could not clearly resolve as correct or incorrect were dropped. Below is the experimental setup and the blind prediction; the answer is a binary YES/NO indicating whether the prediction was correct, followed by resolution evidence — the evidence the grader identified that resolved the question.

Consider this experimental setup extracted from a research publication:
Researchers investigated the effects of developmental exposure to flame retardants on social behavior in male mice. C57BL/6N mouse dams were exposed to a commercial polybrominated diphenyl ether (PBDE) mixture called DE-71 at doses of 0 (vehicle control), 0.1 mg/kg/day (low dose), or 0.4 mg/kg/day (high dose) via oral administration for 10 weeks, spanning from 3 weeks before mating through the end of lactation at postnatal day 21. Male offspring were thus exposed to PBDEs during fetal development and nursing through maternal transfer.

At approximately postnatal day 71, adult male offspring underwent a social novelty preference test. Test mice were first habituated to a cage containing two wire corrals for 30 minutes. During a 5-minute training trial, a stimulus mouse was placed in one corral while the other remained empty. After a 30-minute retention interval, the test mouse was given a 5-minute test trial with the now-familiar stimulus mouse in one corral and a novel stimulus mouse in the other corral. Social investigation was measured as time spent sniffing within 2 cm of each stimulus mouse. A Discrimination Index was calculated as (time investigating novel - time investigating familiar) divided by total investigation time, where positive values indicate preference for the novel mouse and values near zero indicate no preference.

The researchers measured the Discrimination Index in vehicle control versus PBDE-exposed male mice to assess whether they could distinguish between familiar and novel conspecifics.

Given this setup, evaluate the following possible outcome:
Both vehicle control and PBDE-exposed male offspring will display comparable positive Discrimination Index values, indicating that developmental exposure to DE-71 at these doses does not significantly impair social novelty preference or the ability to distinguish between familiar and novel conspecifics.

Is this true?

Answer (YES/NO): NO